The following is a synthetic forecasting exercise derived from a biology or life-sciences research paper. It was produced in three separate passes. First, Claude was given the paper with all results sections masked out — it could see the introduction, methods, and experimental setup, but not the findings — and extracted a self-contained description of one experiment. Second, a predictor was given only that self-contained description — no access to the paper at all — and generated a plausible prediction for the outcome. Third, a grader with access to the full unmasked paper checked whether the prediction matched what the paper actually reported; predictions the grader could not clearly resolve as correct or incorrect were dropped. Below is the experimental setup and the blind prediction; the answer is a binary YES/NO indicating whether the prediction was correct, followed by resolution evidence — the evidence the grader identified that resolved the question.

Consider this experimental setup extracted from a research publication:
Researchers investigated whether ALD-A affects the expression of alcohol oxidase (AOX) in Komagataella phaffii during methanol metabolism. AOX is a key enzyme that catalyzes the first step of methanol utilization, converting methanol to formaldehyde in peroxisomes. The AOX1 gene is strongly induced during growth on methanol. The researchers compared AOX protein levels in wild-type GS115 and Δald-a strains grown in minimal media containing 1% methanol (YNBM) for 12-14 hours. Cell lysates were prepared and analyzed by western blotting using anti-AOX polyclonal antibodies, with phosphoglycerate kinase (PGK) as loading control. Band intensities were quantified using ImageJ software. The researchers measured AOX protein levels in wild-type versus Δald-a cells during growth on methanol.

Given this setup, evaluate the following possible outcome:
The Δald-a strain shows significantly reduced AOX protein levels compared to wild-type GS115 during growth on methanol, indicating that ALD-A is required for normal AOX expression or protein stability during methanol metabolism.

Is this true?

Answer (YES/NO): YES